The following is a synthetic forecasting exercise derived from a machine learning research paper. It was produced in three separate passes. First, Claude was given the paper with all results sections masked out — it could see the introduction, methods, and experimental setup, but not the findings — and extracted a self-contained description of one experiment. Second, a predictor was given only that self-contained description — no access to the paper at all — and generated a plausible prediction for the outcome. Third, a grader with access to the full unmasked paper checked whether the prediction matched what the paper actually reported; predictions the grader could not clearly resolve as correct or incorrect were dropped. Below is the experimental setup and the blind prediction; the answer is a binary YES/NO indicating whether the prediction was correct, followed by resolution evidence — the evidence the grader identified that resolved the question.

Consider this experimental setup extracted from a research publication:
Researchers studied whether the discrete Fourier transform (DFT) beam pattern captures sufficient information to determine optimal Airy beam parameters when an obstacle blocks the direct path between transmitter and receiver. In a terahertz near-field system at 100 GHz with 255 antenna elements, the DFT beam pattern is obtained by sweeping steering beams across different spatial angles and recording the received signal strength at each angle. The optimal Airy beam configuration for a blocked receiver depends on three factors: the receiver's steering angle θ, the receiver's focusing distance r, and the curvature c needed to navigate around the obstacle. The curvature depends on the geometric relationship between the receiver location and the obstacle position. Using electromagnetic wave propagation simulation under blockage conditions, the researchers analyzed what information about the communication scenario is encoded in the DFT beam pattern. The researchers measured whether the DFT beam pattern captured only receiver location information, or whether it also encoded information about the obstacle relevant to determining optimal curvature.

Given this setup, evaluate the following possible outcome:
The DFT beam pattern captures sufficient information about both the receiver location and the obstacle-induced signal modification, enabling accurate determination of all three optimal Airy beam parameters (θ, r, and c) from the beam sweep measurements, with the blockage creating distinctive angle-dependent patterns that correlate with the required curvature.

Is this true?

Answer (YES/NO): YES